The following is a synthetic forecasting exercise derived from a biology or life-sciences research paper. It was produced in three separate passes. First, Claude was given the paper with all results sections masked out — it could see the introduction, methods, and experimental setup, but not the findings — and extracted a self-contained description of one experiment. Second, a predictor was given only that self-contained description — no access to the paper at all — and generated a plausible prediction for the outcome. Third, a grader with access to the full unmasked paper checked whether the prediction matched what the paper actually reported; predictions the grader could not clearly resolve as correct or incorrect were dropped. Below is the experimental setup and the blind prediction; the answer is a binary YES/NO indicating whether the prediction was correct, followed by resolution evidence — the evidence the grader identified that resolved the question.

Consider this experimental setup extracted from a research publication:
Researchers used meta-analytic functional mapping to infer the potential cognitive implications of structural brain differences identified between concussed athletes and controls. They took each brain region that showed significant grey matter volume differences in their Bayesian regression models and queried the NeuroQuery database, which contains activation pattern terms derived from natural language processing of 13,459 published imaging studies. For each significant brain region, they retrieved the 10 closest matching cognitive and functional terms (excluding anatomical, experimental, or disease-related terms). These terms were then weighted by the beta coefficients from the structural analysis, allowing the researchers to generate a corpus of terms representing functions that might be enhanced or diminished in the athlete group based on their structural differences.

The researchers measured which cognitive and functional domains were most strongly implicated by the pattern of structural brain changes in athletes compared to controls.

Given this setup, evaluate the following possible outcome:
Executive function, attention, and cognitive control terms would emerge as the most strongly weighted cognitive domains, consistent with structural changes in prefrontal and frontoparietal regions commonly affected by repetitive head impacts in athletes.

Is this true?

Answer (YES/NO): NO